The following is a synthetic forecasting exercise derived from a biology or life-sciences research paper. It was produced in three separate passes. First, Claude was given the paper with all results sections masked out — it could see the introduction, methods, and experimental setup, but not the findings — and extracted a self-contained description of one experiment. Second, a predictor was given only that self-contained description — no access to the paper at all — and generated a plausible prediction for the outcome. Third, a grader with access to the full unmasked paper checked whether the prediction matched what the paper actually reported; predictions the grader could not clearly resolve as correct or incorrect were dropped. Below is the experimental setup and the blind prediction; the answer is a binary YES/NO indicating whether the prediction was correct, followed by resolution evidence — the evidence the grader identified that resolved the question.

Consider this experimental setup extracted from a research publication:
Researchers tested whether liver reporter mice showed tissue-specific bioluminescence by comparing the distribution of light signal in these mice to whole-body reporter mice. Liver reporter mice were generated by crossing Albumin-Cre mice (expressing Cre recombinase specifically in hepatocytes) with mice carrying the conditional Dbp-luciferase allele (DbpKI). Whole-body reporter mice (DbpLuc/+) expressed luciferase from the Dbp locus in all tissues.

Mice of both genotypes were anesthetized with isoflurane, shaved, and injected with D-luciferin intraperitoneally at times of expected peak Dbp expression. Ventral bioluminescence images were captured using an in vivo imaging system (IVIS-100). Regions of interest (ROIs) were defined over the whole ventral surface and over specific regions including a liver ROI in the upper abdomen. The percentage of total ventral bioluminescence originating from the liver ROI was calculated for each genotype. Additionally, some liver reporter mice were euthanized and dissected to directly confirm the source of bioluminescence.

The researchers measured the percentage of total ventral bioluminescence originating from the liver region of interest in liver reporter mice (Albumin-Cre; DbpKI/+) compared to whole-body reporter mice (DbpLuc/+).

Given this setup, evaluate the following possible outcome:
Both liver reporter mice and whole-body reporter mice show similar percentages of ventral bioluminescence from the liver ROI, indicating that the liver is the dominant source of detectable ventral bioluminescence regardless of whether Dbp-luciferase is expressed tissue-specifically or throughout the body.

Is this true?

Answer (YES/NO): NO